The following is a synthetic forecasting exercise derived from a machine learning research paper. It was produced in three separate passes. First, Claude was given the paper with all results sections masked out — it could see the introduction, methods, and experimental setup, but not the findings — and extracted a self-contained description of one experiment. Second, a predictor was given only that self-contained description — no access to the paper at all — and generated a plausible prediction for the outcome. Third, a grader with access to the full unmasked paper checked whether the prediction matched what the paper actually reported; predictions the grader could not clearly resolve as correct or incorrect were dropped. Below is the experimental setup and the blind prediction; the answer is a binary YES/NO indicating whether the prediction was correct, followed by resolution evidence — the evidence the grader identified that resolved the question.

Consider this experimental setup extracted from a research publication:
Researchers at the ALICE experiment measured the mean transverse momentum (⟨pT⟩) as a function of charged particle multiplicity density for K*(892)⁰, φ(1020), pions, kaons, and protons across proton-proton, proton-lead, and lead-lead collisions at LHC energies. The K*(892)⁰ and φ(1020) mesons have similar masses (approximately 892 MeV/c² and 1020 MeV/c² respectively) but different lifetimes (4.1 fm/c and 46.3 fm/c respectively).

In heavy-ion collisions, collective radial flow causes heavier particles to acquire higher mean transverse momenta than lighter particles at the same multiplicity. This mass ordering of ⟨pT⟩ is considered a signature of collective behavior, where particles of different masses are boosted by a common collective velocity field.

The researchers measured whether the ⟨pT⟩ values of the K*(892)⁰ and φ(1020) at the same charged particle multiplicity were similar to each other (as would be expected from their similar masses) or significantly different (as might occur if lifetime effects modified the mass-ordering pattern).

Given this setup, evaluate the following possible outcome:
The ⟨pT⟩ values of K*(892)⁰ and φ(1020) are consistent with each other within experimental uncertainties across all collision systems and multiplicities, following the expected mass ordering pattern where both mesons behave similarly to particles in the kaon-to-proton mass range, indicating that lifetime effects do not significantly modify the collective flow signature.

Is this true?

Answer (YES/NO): YES